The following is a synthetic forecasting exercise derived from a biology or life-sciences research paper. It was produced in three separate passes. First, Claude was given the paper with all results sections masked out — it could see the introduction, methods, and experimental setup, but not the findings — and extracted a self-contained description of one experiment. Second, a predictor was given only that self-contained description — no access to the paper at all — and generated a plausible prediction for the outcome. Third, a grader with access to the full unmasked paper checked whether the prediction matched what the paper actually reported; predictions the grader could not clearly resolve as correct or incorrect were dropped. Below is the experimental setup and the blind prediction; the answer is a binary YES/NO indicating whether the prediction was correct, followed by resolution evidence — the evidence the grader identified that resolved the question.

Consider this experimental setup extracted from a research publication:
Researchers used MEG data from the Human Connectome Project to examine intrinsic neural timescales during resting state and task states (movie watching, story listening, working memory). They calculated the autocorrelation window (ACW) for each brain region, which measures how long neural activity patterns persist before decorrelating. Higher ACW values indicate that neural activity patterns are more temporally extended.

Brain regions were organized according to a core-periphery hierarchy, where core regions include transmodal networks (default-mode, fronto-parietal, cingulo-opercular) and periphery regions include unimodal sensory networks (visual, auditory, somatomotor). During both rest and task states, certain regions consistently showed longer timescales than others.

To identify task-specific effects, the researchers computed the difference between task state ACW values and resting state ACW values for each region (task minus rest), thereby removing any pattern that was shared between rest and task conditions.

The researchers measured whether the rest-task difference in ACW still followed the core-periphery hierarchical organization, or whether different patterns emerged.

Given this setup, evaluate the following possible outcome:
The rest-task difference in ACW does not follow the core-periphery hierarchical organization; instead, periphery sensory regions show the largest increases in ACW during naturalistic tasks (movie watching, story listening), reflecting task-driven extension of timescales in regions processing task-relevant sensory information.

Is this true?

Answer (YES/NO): NO